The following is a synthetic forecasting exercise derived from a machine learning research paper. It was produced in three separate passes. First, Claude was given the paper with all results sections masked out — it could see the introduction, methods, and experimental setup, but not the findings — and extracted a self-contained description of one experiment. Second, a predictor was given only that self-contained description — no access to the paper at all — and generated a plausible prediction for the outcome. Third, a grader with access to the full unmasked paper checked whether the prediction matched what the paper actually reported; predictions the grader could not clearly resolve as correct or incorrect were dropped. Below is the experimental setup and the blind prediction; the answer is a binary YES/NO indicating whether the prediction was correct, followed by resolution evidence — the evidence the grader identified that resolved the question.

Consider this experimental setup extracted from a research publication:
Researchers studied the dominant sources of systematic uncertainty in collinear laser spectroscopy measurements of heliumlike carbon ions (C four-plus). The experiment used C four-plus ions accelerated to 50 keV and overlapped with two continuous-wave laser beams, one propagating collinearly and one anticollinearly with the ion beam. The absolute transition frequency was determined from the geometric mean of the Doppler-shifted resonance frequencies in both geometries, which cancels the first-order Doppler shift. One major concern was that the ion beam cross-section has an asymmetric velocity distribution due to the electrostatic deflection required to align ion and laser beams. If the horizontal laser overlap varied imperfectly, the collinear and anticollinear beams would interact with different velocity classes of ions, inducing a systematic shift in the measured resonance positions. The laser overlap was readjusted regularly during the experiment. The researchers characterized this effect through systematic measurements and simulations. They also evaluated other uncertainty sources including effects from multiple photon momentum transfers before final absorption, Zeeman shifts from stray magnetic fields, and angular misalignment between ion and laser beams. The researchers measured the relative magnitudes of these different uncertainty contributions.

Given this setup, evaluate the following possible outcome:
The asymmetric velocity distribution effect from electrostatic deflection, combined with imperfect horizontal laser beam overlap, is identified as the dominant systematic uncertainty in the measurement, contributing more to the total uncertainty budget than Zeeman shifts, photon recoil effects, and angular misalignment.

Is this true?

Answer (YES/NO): YES